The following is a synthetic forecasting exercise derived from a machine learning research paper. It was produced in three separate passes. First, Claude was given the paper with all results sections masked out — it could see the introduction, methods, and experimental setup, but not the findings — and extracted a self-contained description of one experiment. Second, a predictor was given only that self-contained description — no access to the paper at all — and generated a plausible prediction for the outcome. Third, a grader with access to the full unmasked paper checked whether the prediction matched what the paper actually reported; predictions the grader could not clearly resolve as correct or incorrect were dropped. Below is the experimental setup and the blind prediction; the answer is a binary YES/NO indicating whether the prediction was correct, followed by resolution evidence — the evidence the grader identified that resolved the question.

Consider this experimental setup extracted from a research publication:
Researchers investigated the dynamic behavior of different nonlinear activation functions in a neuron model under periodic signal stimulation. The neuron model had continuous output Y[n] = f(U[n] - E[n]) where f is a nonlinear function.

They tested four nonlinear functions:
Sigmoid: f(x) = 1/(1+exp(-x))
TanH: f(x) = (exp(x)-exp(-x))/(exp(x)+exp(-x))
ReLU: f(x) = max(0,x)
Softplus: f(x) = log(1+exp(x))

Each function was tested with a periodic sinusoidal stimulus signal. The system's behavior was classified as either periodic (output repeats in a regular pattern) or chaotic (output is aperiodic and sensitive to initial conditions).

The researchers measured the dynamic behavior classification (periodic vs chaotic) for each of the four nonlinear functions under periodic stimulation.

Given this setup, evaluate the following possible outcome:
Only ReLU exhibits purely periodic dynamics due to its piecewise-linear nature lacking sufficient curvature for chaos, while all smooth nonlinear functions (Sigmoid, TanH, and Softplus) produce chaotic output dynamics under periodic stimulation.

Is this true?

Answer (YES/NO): NO